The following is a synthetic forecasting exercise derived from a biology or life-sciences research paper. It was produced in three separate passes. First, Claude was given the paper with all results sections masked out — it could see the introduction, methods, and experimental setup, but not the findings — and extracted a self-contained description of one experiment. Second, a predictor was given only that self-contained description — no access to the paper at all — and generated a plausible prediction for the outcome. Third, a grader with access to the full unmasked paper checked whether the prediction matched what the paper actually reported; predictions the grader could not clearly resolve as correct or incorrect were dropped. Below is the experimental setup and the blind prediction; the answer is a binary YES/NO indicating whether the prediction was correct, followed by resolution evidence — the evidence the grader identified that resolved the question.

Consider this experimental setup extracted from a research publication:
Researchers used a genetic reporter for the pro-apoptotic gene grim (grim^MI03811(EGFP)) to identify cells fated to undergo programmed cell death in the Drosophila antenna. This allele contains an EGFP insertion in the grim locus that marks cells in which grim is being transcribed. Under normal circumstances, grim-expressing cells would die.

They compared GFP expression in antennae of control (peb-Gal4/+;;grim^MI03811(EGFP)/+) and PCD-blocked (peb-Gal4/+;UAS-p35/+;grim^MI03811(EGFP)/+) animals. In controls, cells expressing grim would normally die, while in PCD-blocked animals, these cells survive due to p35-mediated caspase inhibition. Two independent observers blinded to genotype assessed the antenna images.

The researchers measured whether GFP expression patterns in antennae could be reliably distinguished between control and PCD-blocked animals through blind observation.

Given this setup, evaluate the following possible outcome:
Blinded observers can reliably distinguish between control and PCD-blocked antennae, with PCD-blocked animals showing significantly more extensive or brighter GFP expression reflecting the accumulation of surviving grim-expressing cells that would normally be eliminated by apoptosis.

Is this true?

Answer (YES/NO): YES